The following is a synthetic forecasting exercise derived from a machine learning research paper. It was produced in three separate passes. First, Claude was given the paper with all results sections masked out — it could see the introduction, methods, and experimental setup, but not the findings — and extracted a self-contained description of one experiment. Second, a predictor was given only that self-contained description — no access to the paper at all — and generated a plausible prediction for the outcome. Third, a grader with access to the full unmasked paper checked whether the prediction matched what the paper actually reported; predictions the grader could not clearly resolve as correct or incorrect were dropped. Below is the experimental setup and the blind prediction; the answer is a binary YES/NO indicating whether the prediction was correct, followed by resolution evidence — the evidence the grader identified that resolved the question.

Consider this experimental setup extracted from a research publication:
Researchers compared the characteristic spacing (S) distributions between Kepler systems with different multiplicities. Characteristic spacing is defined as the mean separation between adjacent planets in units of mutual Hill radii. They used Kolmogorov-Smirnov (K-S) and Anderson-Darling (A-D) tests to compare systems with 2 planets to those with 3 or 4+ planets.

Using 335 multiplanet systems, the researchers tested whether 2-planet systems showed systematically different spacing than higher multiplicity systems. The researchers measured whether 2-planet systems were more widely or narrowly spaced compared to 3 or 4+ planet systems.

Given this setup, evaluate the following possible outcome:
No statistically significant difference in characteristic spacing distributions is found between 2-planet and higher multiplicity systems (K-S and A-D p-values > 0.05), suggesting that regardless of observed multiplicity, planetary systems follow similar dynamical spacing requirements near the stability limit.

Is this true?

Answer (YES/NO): NO